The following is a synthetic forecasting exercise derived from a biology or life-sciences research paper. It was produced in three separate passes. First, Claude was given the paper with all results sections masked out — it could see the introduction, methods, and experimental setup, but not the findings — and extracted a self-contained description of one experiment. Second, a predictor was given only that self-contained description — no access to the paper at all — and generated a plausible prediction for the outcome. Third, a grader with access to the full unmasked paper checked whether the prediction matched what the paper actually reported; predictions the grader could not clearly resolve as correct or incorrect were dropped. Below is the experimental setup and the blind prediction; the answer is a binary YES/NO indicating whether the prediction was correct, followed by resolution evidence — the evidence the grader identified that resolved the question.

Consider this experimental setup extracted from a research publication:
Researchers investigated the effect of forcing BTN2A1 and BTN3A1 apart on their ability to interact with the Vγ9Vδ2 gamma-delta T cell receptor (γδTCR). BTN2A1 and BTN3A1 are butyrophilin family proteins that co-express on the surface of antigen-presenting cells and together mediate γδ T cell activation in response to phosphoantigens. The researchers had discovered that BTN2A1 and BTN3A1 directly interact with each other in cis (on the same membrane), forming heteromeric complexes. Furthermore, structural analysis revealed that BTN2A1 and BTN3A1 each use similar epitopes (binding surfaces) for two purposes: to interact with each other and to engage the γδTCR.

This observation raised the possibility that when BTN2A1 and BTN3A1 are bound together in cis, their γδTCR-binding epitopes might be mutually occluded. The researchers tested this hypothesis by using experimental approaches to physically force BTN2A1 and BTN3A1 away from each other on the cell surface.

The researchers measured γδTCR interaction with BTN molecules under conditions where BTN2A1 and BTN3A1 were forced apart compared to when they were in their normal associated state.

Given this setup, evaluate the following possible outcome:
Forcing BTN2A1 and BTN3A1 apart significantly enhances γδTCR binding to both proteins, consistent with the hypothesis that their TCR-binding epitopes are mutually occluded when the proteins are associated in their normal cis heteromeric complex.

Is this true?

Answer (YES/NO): YES